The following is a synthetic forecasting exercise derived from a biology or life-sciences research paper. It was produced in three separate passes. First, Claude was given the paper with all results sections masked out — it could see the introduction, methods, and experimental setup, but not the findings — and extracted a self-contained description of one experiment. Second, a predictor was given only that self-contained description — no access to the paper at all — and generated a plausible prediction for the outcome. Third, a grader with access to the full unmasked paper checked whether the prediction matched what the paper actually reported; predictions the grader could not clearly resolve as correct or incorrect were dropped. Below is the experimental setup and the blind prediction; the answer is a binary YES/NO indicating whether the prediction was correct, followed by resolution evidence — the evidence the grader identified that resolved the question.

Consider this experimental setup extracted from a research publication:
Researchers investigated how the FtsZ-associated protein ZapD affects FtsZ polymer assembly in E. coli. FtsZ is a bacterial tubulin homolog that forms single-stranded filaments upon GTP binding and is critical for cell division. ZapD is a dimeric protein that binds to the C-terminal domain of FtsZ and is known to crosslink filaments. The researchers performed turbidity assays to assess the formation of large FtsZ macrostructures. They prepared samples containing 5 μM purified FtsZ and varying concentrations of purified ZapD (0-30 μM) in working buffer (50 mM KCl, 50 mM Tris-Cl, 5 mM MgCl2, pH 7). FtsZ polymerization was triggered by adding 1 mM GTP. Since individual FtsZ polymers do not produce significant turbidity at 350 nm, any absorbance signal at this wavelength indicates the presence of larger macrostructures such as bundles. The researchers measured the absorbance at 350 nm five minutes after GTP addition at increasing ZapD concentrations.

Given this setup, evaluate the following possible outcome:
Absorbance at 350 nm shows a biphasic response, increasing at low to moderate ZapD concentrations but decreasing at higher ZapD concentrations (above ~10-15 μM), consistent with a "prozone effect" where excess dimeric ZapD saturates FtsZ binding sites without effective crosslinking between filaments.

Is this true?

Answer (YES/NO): NO